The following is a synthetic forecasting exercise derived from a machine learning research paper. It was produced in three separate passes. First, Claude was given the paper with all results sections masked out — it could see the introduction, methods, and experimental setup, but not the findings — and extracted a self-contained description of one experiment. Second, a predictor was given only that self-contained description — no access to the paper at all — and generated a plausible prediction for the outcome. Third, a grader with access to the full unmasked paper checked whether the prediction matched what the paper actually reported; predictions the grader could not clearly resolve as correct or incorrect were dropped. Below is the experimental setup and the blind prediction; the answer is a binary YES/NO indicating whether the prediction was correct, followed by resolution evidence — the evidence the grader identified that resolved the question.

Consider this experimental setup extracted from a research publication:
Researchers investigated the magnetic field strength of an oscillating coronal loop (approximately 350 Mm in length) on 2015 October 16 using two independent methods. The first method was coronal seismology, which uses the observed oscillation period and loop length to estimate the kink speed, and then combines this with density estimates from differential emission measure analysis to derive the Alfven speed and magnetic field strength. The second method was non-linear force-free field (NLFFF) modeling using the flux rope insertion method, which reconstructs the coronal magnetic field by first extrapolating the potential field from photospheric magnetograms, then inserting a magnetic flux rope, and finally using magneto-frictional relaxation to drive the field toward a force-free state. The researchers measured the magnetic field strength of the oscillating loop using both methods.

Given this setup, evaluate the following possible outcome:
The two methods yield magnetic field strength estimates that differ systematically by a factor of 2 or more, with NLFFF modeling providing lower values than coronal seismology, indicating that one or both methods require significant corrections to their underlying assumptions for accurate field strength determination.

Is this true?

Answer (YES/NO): NO